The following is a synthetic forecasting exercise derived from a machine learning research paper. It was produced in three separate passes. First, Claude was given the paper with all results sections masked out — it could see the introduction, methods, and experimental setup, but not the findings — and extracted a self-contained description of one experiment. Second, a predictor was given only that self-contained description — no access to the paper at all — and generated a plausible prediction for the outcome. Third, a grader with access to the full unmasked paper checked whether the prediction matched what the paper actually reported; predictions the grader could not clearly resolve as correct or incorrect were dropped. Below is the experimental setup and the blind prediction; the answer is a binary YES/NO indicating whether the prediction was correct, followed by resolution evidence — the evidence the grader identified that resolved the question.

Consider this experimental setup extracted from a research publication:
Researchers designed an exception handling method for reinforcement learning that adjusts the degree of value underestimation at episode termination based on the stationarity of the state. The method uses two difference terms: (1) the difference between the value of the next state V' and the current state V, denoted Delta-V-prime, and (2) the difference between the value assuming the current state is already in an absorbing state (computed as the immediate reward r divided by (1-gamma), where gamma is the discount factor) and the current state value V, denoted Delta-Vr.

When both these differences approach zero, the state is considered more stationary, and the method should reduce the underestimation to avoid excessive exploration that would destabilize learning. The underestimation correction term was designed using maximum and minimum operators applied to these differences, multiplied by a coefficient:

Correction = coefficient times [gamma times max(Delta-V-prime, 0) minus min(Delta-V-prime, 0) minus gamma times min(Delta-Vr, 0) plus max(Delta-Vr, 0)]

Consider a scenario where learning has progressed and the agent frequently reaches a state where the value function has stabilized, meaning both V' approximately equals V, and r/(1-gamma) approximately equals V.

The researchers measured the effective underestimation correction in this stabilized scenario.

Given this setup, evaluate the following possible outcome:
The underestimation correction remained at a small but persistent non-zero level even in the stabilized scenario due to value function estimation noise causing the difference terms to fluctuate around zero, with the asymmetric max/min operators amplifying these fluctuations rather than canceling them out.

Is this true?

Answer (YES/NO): NO